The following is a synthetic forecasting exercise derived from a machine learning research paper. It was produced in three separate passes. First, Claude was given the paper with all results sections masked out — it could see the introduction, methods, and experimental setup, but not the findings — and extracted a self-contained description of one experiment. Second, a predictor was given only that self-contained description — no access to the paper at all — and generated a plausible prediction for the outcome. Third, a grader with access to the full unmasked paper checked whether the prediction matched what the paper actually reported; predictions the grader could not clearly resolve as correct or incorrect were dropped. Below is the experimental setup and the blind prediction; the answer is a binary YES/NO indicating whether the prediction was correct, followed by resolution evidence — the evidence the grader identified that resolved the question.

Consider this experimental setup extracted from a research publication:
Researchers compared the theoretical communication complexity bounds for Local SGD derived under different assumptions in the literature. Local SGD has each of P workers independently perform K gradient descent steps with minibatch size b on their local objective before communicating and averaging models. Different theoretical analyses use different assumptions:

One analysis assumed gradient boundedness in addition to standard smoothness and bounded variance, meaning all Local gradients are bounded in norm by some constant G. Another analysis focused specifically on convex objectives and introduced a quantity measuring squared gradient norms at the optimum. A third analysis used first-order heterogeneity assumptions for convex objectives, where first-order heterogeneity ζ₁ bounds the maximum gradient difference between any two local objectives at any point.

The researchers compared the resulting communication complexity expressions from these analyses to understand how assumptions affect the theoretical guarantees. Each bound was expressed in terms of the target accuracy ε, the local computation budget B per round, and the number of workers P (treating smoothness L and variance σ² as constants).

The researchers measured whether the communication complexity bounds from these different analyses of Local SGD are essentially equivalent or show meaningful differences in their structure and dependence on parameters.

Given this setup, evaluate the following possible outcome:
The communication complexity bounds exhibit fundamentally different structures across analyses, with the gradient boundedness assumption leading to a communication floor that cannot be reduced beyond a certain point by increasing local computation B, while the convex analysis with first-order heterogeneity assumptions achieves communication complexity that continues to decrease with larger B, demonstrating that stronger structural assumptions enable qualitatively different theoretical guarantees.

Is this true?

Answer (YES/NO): NO